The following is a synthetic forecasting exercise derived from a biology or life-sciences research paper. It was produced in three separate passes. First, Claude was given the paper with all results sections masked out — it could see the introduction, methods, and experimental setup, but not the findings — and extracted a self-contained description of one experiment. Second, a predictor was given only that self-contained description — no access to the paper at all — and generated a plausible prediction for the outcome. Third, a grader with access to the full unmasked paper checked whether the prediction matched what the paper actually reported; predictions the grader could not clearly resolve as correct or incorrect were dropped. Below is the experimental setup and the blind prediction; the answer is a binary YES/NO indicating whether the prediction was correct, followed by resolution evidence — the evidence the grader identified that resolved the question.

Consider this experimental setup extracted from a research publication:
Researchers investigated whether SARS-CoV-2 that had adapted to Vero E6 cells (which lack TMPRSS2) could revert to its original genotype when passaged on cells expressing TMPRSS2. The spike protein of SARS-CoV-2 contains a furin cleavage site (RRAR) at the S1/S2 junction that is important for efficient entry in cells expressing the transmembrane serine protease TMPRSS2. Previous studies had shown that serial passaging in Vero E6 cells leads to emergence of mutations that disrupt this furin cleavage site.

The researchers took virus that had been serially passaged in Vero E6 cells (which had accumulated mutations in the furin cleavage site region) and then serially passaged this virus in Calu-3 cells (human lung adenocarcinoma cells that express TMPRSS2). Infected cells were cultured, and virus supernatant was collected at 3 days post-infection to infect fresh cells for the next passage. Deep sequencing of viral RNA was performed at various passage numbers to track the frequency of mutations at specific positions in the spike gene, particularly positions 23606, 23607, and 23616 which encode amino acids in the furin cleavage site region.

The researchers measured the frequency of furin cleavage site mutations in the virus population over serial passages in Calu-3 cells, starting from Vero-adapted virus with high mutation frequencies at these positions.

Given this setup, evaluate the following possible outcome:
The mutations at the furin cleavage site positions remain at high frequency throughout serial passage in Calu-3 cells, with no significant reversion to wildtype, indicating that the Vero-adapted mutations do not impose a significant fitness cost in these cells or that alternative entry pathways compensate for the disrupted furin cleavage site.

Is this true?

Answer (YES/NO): NO